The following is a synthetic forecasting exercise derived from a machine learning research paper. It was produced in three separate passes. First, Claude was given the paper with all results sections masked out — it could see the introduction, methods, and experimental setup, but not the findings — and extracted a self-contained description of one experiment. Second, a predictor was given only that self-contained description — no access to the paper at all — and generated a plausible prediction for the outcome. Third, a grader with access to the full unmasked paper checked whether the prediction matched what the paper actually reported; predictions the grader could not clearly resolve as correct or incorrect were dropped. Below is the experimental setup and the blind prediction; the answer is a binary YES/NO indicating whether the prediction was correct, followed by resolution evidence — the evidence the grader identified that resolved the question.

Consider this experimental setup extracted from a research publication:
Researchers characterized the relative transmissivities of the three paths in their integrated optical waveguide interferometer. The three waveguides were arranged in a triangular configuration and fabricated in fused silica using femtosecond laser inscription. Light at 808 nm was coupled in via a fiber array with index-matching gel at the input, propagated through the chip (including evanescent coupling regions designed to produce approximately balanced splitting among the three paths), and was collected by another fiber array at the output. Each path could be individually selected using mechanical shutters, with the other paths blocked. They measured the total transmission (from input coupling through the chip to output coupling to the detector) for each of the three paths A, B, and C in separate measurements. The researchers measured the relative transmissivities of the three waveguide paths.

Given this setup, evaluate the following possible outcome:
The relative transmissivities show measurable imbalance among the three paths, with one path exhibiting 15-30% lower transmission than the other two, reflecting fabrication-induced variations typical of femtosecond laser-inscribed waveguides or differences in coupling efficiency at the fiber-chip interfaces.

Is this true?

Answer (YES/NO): NO